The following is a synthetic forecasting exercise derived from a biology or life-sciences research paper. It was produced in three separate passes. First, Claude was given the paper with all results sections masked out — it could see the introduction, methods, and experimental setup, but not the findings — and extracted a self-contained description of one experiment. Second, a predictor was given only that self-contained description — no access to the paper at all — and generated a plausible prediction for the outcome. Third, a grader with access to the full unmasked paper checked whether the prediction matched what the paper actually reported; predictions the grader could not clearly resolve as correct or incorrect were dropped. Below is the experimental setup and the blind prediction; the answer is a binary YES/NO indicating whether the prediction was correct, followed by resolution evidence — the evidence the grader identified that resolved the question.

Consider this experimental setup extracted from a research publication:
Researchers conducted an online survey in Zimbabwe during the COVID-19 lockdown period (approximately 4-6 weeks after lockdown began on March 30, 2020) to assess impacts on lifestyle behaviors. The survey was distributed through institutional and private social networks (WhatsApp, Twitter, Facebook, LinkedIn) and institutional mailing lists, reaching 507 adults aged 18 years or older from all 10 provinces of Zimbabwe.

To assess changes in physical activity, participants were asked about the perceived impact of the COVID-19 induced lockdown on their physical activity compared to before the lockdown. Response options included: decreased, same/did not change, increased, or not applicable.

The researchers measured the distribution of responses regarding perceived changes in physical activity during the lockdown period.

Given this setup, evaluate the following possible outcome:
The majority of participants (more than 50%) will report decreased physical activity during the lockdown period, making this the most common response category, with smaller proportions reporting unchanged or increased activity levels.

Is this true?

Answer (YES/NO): YES